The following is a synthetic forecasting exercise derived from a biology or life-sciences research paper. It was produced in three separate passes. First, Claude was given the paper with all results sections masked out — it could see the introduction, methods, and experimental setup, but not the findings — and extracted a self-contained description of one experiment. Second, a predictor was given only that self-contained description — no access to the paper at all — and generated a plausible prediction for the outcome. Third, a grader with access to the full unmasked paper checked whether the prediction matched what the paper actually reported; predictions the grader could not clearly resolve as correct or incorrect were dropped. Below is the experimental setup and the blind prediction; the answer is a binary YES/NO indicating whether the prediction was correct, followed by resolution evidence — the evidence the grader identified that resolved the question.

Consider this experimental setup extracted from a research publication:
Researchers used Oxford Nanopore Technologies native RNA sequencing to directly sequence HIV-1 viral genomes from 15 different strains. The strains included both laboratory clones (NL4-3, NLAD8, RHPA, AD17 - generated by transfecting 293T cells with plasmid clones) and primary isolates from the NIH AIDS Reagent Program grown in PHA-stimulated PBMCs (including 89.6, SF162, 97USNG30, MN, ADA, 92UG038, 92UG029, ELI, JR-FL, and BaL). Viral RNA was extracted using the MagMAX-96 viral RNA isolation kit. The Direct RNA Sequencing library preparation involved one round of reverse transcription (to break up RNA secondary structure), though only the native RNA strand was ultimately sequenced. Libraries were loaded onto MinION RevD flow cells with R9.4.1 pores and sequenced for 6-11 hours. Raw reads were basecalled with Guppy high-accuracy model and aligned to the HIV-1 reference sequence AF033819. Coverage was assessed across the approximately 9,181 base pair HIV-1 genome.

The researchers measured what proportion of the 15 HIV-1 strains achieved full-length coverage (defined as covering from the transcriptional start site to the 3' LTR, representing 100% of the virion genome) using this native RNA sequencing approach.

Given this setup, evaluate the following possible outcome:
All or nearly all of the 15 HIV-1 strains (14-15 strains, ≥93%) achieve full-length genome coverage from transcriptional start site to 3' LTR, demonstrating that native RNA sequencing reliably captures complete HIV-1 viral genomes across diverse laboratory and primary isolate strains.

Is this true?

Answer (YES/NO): NO